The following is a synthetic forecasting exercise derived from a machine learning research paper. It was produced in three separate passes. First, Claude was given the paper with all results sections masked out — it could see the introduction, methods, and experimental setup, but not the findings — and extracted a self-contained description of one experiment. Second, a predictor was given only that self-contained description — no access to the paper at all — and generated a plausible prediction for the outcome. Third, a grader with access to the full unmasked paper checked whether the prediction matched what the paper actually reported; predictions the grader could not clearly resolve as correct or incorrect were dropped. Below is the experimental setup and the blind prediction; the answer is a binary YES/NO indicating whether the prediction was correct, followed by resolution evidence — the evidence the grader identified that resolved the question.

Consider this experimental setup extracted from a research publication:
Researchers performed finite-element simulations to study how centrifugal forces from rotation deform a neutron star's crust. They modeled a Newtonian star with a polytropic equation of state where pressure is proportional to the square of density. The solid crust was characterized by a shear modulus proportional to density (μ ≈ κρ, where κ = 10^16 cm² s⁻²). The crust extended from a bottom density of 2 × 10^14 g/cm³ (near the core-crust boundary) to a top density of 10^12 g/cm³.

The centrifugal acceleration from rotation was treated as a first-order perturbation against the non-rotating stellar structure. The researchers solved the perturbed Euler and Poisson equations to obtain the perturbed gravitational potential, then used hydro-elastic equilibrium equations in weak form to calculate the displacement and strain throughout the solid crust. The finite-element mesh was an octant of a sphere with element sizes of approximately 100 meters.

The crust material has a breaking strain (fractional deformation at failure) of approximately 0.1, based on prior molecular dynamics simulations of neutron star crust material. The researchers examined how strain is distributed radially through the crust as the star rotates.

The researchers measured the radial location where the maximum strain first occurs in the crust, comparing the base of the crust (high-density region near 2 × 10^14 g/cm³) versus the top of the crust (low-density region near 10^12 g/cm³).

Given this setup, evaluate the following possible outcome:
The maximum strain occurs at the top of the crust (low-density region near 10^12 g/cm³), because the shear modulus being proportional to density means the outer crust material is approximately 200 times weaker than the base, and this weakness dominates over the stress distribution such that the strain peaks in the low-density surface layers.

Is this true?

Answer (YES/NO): NO